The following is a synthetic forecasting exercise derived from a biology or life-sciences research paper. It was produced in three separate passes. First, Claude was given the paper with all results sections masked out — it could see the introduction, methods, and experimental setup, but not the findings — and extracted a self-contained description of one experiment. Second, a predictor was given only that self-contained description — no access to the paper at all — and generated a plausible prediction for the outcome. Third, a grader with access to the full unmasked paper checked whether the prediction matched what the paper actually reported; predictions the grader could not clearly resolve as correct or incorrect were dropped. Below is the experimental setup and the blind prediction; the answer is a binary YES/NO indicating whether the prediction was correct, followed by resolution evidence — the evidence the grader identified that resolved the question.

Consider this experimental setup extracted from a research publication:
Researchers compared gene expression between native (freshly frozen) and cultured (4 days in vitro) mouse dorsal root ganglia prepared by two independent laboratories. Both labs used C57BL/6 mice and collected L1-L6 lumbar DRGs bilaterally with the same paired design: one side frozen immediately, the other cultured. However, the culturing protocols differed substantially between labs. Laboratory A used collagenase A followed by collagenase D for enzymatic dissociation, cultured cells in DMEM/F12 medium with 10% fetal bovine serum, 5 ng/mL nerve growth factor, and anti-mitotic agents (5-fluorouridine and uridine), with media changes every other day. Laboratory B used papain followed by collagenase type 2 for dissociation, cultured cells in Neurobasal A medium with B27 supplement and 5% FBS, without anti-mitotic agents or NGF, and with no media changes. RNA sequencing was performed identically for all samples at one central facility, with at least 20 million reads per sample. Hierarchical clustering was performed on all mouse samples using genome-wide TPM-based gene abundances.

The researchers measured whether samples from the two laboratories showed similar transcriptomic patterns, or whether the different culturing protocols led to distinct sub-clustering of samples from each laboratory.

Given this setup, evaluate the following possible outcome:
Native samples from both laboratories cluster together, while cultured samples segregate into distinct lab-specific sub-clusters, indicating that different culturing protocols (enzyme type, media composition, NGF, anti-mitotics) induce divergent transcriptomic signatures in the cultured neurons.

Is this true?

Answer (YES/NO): NO